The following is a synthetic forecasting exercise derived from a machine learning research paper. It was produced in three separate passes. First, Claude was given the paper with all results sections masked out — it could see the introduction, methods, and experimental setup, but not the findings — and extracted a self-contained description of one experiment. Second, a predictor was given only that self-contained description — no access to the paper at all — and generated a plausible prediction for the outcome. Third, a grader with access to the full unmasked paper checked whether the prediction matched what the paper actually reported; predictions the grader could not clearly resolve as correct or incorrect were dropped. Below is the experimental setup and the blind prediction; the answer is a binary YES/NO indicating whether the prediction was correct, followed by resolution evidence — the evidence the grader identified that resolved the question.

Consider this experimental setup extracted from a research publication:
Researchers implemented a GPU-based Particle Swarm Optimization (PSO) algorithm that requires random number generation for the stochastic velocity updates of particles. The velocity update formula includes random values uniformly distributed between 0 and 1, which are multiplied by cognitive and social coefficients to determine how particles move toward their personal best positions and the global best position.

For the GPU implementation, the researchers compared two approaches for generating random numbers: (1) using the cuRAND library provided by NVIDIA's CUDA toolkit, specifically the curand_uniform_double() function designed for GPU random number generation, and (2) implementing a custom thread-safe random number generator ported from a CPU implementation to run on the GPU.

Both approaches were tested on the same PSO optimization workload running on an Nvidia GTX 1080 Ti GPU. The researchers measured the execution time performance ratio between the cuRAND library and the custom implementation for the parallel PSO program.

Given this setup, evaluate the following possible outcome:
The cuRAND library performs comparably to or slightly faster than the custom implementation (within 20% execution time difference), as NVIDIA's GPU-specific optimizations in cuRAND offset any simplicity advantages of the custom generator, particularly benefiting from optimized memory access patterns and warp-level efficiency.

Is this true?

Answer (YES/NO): YES